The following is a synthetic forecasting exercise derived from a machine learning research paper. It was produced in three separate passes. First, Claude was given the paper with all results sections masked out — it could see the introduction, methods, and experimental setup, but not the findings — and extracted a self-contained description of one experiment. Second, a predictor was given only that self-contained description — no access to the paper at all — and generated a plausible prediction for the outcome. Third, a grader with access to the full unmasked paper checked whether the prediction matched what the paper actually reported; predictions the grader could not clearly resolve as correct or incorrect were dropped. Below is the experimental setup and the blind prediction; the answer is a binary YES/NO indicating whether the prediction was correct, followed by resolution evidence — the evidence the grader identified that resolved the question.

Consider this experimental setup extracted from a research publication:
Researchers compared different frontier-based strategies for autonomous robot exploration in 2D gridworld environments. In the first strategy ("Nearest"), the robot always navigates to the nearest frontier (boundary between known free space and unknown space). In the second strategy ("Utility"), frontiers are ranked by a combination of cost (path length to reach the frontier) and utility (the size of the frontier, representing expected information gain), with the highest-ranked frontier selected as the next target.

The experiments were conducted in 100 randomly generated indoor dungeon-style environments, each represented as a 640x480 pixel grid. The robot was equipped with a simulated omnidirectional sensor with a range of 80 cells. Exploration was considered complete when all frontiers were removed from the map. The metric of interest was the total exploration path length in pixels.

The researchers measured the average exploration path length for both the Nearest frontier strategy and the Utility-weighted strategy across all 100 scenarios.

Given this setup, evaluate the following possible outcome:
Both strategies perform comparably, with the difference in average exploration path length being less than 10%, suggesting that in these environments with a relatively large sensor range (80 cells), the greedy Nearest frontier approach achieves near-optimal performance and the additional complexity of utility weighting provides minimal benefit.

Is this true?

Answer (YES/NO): YES